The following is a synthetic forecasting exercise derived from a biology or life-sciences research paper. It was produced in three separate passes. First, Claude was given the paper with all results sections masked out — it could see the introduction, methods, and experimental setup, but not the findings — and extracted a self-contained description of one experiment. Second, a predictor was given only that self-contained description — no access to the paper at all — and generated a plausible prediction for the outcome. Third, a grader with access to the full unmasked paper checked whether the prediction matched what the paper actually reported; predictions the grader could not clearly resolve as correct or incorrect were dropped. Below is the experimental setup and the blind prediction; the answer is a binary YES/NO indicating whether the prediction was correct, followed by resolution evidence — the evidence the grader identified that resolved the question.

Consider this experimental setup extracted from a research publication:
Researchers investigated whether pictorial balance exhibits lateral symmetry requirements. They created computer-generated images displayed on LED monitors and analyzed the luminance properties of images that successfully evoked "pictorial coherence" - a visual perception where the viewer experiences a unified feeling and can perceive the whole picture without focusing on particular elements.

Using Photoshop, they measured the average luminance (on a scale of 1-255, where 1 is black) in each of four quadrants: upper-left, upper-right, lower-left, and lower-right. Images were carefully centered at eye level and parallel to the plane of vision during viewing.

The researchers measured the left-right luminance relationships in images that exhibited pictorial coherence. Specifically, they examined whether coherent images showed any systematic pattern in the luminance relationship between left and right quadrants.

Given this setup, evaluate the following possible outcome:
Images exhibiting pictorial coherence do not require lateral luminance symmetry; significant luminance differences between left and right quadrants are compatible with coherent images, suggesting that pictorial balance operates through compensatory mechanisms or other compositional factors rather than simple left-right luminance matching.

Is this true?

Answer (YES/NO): NO